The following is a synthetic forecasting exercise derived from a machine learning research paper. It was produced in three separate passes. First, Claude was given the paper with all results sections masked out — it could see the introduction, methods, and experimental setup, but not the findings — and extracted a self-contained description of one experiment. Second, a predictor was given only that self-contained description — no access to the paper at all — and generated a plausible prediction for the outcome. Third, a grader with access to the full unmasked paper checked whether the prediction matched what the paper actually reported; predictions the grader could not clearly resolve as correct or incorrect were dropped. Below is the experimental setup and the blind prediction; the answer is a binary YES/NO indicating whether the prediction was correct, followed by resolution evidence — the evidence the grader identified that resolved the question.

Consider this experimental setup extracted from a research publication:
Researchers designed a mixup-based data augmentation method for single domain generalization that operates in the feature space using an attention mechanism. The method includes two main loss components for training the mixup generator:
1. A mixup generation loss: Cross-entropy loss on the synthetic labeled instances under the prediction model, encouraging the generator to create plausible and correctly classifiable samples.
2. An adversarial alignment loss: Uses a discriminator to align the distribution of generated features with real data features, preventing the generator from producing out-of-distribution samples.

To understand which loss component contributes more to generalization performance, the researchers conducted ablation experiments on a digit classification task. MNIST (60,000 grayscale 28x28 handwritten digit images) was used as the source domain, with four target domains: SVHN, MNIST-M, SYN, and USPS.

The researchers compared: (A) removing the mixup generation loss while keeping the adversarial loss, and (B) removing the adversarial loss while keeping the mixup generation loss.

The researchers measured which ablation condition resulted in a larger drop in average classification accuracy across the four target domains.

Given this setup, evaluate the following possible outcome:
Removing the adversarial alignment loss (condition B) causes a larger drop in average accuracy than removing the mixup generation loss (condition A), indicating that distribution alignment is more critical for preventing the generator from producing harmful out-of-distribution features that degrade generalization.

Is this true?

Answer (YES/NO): NO